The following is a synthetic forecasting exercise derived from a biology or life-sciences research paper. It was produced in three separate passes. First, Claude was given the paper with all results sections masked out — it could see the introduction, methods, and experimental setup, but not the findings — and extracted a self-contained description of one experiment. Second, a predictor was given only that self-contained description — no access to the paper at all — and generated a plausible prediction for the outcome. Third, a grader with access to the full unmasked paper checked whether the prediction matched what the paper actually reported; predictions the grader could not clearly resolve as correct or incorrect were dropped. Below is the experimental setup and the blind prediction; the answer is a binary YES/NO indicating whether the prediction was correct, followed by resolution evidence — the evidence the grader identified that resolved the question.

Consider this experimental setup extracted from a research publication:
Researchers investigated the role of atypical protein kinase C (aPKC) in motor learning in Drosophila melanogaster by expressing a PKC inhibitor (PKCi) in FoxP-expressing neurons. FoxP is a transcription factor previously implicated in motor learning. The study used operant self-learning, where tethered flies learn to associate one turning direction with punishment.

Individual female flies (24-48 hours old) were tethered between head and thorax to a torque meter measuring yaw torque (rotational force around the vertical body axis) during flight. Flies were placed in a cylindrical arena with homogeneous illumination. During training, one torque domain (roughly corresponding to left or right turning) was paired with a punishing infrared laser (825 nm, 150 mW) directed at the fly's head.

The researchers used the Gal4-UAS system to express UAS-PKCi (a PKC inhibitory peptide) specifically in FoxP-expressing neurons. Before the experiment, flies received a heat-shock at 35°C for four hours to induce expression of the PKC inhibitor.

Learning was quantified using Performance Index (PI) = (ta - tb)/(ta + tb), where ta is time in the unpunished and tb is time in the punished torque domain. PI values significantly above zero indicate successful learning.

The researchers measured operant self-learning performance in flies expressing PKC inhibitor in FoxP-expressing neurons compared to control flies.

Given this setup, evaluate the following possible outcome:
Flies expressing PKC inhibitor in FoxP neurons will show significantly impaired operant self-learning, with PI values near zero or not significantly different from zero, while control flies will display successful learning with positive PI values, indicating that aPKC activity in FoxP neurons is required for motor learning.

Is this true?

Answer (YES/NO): YES